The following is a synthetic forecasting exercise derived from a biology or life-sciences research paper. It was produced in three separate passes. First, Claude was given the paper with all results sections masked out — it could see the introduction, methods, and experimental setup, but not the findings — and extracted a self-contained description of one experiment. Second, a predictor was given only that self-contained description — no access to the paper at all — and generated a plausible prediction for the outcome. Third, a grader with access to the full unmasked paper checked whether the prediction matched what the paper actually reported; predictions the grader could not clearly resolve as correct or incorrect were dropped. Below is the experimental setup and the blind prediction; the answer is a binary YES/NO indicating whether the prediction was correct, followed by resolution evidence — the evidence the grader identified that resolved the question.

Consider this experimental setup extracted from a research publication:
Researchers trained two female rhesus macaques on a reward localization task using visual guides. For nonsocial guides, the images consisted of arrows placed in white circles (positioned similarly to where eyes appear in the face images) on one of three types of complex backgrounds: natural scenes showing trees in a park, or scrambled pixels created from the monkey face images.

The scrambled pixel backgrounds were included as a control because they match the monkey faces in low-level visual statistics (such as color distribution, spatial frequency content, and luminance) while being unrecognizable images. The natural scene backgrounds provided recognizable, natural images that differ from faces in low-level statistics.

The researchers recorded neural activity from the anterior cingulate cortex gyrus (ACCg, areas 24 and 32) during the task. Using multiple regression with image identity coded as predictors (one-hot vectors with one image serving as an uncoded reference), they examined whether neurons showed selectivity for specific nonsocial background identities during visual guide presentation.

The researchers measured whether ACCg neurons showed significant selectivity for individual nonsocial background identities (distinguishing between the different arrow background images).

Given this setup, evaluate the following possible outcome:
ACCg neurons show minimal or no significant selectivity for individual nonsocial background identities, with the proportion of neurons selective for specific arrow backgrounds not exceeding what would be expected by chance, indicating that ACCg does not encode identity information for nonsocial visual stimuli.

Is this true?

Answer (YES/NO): NO